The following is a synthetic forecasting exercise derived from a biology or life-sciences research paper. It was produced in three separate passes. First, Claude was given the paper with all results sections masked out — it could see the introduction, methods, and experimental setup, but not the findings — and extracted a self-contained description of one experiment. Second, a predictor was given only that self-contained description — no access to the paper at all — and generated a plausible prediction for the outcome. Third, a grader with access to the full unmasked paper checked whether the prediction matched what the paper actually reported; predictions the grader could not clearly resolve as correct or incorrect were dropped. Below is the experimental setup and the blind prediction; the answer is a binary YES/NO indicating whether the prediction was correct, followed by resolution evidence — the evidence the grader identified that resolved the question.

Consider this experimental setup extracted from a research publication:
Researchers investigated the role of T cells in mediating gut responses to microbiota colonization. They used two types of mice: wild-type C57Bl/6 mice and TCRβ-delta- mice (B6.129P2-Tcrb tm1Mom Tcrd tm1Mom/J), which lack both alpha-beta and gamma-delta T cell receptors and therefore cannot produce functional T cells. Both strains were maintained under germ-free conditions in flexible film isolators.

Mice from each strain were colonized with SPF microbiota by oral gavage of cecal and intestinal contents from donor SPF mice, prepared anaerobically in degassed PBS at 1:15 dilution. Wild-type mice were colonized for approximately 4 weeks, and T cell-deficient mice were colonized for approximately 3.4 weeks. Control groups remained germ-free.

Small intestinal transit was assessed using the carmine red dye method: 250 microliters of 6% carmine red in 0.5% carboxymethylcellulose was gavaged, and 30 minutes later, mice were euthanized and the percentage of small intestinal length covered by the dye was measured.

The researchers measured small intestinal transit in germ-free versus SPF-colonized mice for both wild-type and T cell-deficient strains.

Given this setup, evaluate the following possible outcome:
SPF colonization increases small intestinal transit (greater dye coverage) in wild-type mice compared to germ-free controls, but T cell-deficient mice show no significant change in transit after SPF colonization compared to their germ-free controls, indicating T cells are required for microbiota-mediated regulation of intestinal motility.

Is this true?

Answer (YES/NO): YES